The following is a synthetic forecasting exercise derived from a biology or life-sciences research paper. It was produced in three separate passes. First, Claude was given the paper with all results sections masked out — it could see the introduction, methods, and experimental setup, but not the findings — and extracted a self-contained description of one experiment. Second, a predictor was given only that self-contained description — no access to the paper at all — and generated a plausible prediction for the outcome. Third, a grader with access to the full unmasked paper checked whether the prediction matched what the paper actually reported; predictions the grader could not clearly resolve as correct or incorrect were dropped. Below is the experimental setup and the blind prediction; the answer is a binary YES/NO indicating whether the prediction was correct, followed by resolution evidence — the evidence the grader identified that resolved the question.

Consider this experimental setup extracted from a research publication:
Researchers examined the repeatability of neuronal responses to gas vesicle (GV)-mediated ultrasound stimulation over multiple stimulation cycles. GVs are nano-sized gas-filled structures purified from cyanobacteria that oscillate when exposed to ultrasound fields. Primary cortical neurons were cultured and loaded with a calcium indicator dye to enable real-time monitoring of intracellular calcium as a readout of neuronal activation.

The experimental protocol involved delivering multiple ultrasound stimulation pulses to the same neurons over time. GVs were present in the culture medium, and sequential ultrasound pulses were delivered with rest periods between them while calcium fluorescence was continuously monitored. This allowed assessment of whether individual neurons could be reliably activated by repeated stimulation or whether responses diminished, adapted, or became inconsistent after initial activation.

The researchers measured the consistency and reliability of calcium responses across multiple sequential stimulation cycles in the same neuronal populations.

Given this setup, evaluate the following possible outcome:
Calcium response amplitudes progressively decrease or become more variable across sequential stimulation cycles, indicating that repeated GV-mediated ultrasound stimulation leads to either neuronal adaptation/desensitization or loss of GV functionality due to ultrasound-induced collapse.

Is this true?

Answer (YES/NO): NO